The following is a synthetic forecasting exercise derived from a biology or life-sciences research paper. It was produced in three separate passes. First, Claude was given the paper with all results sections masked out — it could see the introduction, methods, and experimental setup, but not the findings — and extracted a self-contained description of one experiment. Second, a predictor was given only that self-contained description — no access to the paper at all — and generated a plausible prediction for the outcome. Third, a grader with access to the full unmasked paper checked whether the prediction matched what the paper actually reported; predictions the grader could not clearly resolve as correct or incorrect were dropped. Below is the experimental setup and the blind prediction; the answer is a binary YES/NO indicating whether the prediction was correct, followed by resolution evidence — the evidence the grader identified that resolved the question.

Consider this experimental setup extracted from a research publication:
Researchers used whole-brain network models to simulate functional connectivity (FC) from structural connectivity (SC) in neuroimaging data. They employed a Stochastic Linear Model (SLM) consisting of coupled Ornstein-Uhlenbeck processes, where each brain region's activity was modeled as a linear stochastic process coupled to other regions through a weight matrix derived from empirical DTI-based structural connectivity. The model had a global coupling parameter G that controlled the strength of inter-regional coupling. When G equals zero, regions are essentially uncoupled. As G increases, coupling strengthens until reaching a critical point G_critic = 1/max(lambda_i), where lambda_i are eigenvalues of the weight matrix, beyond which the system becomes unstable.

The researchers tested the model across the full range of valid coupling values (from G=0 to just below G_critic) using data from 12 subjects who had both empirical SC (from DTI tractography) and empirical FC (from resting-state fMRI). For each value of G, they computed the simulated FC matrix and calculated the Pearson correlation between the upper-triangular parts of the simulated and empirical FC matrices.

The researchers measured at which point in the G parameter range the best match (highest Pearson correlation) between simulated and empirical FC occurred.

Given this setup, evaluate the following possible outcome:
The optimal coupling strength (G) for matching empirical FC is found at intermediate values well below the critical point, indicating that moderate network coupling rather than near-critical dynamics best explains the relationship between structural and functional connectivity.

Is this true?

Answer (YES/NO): NO